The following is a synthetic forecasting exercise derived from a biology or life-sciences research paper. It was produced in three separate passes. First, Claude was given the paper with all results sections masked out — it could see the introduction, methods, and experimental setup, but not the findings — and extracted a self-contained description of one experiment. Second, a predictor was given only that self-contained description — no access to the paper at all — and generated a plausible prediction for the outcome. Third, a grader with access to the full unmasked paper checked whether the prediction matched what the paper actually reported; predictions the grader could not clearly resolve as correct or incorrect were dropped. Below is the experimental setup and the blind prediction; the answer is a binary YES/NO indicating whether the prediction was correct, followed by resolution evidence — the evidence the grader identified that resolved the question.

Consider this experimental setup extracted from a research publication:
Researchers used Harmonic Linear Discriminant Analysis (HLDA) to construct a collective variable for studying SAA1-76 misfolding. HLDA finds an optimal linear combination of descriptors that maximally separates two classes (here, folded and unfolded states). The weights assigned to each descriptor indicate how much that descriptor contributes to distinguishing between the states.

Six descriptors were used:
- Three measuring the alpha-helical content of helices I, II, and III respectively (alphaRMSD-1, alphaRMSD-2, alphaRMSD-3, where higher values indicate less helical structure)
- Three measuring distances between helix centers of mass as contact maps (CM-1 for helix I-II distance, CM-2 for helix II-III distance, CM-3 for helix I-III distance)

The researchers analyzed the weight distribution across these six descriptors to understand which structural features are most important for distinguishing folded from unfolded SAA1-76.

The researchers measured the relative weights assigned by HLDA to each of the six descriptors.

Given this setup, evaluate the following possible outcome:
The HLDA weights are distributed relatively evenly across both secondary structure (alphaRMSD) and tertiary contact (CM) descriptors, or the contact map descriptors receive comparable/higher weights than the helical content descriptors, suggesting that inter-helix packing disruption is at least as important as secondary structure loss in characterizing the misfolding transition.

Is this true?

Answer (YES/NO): YES